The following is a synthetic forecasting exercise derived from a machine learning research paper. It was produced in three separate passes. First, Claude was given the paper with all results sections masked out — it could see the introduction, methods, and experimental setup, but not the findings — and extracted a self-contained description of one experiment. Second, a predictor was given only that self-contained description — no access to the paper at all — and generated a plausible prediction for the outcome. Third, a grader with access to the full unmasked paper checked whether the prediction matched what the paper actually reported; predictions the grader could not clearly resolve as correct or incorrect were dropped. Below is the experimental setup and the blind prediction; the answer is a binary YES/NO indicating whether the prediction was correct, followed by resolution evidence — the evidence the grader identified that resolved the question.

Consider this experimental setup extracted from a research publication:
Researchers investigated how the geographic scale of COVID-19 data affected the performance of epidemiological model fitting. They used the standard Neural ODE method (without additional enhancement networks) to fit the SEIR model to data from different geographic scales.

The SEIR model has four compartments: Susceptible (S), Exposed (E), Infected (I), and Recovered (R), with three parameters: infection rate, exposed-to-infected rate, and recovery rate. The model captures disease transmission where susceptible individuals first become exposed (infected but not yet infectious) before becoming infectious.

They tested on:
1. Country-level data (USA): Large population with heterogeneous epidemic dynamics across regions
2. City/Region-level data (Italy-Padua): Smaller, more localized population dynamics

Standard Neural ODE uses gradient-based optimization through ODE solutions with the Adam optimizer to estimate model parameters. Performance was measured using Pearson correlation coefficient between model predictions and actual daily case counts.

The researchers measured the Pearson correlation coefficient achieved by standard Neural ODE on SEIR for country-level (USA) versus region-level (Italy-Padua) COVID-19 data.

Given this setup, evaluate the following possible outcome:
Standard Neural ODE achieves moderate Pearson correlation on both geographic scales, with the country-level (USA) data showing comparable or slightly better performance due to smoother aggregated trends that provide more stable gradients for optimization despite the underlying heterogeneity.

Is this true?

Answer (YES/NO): NO